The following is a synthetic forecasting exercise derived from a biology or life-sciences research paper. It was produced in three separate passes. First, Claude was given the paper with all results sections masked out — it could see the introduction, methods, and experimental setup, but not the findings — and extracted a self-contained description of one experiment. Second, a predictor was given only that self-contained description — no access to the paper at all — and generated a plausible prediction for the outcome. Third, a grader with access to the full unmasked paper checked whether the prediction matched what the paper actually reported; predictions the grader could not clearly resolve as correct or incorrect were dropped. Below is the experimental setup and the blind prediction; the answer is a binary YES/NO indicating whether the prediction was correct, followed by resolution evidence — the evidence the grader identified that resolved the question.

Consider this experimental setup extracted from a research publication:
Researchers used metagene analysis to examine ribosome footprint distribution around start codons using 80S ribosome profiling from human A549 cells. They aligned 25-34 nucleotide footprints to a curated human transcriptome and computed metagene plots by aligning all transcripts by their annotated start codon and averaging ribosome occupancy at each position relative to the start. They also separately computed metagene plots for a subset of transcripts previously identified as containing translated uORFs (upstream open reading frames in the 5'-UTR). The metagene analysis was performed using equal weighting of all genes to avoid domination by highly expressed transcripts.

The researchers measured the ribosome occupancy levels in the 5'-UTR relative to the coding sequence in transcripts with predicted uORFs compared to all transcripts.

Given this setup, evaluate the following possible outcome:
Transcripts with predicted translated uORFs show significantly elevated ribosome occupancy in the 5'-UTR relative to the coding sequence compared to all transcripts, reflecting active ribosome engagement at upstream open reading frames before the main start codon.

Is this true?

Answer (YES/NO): YES